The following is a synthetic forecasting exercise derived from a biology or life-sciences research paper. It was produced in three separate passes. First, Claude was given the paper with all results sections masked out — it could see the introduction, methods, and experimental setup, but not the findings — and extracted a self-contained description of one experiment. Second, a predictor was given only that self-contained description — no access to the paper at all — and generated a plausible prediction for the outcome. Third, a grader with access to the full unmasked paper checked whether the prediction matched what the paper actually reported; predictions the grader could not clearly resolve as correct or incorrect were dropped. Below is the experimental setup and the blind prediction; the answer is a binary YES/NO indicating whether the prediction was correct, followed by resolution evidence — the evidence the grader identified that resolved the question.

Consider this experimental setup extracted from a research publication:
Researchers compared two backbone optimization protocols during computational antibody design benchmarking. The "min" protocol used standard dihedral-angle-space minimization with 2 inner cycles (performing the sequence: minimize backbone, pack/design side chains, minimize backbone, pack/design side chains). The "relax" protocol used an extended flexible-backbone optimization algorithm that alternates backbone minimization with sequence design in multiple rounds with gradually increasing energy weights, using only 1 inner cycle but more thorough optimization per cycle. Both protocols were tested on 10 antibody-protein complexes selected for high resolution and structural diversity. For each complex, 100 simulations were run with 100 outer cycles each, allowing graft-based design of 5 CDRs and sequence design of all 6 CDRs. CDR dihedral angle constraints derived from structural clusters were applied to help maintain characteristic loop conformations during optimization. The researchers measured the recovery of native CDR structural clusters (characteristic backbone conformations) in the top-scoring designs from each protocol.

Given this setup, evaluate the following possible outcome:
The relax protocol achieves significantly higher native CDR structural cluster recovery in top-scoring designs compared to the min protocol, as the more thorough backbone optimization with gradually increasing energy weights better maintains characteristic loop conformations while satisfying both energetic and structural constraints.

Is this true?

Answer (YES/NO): NO